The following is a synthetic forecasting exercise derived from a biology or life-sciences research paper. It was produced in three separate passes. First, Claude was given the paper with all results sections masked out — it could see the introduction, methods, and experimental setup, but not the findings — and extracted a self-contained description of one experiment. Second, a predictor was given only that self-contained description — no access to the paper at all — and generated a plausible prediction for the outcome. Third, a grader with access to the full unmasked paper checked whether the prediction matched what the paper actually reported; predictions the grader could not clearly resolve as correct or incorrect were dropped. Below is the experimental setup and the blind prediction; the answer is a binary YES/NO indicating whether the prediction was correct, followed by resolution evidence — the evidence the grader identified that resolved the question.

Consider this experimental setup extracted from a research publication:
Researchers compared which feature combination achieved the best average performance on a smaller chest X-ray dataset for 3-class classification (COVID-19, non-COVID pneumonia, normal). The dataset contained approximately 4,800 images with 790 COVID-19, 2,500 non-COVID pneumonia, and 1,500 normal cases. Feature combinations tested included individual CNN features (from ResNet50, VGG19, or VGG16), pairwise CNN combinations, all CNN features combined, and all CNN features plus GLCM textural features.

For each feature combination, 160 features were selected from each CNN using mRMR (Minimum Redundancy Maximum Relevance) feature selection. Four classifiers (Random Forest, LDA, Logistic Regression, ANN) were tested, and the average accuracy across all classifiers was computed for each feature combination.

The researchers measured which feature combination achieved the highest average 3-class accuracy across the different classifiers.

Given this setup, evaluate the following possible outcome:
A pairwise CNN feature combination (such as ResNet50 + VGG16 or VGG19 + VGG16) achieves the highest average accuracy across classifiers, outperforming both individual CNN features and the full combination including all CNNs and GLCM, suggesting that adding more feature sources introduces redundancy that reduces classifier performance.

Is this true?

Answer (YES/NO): YES